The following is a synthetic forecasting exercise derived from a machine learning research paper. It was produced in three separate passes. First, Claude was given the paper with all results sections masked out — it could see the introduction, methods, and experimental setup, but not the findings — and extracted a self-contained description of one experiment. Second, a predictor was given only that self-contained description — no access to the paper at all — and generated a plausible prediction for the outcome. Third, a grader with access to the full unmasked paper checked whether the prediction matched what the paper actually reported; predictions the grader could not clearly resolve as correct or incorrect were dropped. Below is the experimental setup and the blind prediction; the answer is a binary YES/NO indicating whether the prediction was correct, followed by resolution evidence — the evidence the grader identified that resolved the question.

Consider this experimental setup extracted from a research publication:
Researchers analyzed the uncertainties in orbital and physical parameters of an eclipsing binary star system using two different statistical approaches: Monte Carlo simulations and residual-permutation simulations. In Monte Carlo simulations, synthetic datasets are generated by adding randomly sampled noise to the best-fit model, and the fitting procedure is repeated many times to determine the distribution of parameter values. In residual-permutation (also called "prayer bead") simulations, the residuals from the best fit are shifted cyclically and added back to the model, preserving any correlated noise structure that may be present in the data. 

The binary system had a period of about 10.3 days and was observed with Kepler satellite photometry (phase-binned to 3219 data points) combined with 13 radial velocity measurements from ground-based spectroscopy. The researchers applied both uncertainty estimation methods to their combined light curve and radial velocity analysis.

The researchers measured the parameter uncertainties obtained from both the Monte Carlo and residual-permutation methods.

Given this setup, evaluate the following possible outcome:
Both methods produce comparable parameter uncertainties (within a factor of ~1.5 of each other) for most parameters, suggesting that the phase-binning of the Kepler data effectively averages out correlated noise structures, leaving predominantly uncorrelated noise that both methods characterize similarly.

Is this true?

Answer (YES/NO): NO